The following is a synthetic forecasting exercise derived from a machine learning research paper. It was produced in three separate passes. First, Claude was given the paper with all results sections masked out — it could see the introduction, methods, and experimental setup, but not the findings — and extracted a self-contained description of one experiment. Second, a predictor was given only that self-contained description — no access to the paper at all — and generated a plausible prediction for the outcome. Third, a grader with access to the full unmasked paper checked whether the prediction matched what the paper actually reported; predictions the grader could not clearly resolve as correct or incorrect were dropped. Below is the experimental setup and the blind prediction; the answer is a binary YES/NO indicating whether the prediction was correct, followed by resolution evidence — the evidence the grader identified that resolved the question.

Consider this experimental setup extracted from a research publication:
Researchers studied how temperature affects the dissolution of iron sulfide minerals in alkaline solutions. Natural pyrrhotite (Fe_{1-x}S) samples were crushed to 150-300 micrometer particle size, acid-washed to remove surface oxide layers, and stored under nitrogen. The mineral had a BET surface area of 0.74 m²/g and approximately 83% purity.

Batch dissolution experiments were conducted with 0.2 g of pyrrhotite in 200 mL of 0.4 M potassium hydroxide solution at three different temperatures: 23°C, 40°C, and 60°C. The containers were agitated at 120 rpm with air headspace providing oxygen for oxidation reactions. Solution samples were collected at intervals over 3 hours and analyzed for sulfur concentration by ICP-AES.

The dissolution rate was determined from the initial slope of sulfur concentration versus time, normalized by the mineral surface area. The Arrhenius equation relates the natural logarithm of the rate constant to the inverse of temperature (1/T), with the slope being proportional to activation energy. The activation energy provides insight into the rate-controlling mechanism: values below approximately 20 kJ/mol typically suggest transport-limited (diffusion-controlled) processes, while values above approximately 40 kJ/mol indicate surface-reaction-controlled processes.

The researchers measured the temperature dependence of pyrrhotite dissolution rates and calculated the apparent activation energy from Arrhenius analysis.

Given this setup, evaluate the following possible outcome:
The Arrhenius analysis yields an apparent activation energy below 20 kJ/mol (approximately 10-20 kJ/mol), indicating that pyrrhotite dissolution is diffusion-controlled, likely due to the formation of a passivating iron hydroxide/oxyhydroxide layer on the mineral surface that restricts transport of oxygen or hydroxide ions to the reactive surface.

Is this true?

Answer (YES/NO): NO